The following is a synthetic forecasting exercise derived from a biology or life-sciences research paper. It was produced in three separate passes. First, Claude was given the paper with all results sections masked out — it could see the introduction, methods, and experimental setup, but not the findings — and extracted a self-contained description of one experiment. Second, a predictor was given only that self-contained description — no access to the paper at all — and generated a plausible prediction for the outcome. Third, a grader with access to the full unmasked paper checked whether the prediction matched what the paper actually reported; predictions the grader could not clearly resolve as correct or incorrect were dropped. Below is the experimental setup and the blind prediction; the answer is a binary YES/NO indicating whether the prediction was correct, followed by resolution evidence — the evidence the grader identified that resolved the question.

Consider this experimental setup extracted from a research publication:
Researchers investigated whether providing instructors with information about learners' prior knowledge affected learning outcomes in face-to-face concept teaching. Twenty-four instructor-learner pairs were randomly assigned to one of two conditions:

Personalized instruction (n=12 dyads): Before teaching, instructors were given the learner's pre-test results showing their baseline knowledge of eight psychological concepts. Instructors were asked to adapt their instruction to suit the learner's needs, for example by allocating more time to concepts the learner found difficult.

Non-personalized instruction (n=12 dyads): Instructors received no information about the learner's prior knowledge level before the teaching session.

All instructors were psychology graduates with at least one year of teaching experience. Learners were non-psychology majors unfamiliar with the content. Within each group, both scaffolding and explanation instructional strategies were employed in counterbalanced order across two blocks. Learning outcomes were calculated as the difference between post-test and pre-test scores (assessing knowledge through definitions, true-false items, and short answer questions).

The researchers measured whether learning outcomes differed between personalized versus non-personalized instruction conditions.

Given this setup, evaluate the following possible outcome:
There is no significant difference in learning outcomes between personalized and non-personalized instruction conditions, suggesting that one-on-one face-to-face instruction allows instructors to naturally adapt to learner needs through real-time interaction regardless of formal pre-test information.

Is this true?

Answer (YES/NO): YES